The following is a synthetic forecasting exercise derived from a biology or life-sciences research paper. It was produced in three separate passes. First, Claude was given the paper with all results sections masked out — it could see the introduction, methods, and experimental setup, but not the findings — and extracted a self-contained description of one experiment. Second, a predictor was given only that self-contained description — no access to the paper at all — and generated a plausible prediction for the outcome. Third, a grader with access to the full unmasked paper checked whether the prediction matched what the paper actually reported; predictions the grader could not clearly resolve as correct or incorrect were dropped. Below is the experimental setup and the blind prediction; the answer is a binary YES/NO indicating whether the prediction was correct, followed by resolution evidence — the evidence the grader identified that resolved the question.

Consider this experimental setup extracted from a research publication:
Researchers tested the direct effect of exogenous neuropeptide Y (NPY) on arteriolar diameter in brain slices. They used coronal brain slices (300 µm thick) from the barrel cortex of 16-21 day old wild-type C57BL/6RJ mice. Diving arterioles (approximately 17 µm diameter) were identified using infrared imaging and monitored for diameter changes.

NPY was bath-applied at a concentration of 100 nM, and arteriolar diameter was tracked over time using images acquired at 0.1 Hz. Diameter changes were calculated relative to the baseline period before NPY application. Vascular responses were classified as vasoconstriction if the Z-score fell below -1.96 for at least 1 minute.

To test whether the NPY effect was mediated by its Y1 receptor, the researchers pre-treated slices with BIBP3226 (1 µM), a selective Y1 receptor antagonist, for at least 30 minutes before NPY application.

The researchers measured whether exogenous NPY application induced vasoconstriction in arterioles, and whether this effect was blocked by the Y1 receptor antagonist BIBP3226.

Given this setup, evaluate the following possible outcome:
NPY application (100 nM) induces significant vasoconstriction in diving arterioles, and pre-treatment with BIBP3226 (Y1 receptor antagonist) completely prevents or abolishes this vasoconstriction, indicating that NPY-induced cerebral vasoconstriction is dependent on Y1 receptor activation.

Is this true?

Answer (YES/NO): YES